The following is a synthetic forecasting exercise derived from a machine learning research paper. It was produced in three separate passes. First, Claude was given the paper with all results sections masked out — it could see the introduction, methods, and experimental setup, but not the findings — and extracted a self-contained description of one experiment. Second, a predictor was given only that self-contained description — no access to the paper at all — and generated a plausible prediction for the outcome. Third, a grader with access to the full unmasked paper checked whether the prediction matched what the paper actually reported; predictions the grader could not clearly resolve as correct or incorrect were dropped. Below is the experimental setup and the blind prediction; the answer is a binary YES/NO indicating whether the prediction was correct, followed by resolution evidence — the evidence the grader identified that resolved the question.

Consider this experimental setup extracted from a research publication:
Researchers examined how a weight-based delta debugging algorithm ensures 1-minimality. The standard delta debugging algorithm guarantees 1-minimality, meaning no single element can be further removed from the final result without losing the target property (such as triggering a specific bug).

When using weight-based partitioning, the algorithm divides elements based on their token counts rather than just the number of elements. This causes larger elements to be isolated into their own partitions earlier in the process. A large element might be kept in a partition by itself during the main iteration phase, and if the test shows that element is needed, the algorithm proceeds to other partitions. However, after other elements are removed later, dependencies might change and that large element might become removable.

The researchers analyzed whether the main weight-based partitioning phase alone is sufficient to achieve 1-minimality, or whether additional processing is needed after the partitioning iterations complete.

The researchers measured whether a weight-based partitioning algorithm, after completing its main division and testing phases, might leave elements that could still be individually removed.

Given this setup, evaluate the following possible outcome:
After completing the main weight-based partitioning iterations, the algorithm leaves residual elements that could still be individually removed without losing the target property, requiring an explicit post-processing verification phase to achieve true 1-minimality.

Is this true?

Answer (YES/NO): YES